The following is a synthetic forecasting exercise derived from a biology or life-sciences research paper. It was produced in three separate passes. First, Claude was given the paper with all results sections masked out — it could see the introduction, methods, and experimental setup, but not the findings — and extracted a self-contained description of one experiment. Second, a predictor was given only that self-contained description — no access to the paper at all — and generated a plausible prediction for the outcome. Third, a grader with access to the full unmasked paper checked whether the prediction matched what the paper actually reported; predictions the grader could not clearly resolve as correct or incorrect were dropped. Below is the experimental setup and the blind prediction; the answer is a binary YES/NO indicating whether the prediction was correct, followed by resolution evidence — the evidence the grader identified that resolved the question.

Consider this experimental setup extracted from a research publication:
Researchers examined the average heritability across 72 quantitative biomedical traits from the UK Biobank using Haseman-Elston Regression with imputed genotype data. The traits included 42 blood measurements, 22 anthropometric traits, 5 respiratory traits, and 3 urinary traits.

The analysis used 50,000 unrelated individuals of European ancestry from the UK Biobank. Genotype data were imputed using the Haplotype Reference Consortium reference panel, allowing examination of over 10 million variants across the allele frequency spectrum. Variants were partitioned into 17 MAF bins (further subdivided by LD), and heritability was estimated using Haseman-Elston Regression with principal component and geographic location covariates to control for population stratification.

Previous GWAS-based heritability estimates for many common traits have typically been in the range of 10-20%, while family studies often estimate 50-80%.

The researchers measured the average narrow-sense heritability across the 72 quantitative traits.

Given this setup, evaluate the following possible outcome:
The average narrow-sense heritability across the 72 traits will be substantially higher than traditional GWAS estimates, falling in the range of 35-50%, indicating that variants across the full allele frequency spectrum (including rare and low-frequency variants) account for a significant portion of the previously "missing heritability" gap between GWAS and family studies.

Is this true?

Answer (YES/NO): NO